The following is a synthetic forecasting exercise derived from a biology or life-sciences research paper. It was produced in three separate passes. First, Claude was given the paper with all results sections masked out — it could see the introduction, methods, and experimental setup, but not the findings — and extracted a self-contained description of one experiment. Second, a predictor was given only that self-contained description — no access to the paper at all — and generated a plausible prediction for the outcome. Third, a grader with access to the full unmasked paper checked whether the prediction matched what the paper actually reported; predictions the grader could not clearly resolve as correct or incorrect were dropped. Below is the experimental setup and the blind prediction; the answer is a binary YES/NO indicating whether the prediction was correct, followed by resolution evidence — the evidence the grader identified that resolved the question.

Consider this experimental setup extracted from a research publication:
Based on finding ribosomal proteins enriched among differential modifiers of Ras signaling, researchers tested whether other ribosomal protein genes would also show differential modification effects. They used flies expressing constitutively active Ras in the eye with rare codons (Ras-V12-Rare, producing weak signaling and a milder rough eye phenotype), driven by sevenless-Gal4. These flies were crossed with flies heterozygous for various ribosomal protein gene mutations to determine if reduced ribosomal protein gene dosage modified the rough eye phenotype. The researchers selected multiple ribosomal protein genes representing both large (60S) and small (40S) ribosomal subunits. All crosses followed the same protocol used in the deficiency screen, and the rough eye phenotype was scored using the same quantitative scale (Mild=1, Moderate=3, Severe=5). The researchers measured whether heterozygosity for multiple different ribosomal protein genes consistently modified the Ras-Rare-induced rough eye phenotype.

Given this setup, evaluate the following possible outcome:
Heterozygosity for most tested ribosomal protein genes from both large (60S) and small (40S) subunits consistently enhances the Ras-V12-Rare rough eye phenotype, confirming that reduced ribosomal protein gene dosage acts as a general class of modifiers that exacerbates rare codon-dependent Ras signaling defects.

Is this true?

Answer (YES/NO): NO